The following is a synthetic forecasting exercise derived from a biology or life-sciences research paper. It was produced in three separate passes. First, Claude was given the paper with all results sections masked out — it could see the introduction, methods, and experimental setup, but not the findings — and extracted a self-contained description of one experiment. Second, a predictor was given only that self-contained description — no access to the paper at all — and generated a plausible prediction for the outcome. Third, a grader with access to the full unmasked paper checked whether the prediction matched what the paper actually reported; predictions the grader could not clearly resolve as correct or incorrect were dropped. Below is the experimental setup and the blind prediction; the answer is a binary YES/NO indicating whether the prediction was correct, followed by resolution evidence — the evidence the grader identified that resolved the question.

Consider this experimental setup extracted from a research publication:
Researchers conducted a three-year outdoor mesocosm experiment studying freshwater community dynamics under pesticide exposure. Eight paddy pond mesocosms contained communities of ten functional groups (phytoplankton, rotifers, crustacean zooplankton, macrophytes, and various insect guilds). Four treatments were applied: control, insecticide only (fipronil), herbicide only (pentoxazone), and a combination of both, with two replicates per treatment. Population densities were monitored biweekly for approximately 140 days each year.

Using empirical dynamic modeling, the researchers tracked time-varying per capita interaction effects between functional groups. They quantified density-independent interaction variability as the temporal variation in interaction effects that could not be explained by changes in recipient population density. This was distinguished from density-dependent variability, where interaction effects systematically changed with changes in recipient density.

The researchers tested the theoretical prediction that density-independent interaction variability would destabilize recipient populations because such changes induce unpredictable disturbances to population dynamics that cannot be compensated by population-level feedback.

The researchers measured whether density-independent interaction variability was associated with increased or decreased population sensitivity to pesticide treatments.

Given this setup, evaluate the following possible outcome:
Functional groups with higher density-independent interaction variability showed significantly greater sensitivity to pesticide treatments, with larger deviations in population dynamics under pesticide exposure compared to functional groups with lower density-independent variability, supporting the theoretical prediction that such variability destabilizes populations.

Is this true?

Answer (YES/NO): YES